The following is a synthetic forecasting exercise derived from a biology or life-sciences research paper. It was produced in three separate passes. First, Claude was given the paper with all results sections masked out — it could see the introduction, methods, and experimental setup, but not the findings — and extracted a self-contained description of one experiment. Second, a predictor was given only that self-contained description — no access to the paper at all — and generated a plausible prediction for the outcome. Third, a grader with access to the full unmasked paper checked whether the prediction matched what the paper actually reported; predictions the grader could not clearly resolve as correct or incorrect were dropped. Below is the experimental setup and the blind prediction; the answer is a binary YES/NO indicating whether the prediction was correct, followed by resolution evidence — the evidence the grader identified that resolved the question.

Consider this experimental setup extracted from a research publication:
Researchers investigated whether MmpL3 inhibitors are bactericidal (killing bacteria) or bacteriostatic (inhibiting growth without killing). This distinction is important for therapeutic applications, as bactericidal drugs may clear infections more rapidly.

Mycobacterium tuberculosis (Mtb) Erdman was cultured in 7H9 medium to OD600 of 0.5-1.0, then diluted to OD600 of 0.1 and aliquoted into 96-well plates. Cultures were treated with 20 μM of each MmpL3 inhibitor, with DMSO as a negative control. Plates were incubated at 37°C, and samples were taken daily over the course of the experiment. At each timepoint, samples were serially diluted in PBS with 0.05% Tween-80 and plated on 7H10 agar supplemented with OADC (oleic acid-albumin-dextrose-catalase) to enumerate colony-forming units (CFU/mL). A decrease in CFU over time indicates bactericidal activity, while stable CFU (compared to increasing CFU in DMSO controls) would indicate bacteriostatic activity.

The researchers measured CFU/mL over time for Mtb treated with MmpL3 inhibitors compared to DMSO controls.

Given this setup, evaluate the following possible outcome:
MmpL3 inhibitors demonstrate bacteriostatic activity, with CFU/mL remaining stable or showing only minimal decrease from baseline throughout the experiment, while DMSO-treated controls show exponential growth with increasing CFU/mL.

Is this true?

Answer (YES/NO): NO